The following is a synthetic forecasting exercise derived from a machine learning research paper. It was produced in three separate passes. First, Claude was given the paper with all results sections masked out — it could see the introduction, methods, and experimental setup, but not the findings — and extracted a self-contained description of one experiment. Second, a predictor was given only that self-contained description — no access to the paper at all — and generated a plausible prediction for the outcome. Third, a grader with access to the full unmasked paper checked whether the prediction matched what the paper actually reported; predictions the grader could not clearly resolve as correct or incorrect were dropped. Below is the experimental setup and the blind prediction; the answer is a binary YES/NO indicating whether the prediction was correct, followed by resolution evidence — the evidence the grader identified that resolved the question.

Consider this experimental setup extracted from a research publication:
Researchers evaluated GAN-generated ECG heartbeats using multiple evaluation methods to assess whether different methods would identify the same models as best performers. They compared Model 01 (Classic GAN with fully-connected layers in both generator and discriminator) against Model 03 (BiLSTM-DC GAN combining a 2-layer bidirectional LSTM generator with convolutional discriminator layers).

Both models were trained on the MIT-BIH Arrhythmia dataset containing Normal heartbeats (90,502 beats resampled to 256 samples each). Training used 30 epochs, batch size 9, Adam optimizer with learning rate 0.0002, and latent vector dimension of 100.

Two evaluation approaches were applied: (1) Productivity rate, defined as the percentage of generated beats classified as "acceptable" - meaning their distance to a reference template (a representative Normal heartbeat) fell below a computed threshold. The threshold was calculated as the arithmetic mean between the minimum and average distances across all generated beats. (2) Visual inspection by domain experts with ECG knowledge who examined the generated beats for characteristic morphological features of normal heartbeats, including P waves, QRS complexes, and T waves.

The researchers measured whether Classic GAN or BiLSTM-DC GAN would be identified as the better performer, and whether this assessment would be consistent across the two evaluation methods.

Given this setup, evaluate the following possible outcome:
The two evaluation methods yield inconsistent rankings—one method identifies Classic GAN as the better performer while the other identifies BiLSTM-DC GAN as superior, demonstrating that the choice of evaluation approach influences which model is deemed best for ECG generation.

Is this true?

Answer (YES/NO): YES